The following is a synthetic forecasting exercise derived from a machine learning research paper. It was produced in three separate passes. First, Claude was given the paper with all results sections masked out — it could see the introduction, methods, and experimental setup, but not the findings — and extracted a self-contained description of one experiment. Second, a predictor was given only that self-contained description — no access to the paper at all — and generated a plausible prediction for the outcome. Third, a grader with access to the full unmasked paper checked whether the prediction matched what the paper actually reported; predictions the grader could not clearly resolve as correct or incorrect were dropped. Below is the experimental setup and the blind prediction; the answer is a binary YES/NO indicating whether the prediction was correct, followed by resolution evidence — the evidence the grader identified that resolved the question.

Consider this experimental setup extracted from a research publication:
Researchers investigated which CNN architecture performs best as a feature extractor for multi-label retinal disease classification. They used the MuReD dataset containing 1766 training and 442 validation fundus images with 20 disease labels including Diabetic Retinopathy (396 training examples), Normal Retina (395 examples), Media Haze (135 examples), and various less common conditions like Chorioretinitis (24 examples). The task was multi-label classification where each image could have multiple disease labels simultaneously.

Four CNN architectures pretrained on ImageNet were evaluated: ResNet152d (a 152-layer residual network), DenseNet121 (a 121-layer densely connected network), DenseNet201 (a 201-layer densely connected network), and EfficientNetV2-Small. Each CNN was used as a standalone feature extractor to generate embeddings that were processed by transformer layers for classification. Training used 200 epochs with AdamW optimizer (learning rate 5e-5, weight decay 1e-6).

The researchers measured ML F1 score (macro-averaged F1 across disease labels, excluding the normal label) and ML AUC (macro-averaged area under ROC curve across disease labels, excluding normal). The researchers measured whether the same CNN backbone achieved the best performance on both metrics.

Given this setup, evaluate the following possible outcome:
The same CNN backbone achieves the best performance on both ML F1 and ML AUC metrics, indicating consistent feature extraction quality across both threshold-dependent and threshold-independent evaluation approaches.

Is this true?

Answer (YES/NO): NO